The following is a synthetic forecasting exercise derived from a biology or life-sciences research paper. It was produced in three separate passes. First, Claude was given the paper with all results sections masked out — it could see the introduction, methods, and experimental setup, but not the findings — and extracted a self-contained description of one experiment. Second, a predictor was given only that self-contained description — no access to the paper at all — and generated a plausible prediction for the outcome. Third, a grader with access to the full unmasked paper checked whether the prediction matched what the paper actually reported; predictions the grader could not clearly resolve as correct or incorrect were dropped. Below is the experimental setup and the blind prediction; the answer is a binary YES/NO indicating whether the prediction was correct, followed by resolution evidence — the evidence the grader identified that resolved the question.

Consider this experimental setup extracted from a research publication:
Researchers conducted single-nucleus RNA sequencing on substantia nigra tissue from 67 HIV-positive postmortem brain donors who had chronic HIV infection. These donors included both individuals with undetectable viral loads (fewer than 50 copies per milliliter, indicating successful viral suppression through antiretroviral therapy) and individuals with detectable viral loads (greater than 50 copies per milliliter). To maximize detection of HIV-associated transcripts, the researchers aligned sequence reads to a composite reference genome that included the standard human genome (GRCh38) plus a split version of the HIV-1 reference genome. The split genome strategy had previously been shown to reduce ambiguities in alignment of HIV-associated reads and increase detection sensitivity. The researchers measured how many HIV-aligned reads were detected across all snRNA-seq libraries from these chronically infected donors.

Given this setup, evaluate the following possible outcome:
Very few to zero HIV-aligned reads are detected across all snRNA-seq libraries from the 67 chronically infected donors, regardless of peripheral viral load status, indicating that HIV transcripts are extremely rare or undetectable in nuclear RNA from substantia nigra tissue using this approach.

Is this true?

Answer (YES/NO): YES